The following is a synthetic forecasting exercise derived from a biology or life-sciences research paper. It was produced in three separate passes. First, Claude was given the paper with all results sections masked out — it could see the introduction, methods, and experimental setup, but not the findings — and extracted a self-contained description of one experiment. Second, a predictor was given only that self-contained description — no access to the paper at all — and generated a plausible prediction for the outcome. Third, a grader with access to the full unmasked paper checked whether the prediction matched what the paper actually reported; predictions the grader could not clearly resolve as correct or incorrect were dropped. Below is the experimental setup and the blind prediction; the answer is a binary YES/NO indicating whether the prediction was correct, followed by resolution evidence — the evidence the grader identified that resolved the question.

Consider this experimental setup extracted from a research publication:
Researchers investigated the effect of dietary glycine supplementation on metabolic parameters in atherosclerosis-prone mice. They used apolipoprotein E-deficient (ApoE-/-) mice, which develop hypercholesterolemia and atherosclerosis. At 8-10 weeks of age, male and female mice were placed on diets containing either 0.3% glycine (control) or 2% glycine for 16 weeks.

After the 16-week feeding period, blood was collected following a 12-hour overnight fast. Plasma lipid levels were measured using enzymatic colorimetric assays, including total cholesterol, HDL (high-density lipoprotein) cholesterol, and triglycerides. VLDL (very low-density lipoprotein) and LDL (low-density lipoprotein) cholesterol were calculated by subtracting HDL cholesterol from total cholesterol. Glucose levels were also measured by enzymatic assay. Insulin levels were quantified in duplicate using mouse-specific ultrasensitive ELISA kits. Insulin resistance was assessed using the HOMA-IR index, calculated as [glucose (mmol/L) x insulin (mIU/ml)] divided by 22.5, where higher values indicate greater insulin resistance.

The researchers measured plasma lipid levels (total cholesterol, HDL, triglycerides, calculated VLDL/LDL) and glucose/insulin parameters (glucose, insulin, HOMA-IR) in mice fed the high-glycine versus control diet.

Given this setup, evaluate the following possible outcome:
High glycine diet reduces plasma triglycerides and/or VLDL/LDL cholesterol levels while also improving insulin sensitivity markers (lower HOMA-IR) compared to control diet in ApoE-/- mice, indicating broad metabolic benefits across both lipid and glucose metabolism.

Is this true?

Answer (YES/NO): NO